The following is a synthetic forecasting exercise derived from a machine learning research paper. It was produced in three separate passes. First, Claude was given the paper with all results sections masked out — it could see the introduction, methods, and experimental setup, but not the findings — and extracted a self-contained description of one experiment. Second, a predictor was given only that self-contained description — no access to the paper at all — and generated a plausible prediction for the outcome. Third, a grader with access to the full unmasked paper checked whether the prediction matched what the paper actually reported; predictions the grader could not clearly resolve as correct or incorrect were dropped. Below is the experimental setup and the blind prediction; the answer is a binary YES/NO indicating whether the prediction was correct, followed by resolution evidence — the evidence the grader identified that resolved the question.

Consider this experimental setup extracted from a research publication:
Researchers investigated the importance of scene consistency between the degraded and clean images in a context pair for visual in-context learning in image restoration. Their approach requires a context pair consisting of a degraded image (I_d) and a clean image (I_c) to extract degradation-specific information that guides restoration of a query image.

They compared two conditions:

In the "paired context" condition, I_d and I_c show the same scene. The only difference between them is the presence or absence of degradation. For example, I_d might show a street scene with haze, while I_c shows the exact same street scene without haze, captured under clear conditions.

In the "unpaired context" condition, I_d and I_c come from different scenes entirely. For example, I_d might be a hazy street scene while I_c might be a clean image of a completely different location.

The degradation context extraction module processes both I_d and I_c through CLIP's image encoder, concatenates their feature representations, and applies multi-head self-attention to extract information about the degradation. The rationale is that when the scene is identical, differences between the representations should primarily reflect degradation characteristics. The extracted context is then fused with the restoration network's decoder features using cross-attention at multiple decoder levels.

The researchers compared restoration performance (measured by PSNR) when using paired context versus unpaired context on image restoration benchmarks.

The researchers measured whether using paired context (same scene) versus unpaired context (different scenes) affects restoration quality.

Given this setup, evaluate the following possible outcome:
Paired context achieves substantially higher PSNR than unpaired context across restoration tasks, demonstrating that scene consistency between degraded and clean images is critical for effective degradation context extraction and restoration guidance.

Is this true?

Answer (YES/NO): NO